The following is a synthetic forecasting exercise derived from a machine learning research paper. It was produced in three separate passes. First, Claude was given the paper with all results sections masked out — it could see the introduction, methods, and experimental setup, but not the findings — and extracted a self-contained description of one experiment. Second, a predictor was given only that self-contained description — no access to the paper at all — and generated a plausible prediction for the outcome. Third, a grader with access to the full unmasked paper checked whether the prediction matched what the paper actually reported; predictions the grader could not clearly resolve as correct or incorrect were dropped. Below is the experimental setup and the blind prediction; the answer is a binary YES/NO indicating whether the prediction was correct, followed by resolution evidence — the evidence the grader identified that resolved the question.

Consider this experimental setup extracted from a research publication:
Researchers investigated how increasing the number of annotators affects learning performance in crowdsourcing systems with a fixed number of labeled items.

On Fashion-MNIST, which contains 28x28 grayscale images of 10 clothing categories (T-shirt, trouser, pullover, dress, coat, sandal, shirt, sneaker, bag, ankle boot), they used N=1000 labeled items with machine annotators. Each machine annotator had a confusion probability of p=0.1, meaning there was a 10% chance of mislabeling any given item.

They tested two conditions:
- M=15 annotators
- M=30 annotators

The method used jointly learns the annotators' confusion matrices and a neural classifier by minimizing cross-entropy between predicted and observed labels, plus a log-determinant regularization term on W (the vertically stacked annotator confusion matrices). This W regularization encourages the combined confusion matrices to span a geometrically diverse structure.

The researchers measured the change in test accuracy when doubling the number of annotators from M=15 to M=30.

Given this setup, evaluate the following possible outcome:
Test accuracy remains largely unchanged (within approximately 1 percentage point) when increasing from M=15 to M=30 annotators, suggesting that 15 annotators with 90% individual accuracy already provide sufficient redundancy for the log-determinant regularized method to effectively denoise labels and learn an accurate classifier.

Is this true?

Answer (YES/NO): NO